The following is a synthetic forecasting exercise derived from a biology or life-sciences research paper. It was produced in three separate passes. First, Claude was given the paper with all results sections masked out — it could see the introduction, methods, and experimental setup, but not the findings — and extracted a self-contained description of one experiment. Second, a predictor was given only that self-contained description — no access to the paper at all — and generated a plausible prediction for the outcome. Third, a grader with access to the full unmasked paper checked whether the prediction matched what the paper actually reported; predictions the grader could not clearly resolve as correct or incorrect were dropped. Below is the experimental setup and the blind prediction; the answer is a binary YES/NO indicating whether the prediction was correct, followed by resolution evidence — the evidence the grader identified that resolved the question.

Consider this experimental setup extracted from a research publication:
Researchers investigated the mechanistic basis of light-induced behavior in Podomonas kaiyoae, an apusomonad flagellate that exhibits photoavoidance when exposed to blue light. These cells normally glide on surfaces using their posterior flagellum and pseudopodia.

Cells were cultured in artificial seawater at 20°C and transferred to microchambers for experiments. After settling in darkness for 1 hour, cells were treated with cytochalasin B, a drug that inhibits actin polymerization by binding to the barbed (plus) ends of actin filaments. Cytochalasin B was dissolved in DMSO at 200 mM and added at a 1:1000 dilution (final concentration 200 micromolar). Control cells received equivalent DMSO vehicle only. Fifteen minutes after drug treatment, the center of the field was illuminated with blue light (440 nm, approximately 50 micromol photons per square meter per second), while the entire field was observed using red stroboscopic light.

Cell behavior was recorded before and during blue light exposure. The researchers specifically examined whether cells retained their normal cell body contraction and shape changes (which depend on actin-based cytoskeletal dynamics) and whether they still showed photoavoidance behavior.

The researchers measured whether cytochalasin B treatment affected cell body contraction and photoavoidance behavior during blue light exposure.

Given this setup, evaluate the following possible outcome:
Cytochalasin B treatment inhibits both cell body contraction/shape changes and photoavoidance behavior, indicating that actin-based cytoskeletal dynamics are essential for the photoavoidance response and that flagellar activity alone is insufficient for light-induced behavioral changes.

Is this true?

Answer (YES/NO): YES